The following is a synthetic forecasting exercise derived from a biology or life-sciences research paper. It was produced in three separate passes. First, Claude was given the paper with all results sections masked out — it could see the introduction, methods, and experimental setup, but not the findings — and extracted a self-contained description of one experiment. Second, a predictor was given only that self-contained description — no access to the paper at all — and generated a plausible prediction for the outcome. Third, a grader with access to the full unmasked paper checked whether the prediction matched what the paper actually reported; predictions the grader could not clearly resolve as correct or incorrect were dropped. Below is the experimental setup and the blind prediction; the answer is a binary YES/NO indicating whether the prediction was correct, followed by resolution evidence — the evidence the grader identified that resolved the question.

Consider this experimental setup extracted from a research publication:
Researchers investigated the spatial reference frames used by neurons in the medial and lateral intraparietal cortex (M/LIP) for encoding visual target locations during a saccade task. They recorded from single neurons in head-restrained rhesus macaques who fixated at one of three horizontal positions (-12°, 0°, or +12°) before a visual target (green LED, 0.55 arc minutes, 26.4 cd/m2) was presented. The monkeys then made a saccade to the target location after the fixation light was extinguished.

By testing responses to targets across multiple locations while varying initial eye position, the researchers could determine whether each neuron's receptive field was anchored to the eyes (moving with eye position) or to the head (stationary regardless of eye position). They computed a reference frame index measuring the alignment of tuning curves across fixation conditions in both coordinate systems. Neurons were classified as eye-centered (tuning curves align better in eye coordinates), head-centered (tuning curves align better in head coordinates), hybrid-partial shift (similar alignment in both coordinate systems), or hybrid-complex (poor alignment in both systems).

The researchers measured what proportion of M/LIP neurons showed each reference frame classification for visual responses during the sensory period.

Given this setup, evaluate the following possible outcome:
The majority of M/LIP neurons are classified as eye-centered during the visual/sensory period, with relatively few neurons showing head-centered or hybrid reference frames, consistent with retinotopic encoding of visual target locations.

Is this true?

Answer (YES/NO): NO